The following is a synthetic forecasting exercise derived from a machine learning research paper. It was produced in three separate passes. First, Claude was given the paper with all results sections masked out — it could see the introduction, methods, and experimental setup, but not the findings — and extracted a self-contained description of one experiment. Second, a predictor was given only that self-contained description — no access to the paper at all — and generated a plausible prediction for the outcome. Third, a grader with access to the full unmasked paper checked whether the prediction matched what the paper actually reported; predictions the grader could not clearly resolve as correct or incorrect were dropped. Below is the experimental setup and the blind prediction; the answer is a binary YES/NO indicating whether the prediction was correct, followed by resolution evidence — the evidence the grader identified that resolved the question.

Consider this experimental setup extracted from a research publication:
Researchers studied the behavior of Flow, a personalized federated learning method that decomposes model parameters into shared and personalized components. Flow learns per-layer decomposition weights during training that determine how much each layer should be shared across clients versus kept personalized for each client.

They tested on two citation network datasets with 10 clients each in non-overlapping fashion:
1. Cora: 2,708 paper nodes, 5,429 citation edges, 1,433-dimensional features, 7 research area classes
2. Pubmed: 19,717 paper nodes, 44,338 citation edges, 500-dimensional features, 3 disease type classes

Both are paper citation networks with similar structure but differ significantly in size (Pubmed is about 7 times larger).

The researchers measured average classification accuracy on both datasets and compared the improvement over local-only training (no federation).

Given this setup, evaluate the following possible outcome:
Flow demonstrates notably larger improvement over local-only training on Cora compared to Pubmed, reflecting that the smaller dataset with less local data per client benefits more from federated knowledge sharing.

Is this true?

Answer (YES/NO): YES